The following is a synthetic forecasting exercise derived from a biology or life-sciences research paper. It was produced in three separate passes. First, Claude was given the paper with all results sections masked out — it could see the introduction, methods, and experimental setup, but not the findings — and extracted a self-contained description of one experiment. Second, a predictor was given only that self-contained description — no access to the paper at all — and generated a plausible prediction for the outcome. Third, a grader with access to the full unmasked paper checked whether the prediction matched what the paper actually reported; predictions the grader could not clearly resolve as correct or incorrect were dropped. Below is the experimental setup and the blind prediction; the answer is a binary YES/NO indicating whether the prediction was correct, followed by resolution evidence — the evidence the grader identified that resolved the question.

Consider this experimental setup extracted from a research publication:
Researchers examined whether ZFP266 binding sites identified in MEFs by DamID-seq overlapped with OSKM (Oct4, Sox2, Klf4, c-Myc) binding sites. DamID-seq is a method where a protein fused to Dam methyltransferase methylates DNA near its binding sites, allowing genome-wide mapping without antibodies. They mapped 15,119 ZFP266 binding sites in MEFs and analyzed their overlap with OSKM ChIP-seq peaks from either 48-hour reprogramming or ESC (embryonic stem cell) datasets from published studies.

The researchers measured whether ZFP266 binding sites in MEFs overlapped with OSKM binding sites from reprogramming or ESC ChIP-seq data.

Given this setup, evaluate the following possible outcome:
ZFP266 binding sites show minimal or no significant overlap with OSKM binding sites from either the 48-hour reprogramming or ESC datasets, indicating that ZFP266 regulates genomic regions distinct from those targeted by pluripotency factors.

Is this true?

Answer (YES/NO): YES